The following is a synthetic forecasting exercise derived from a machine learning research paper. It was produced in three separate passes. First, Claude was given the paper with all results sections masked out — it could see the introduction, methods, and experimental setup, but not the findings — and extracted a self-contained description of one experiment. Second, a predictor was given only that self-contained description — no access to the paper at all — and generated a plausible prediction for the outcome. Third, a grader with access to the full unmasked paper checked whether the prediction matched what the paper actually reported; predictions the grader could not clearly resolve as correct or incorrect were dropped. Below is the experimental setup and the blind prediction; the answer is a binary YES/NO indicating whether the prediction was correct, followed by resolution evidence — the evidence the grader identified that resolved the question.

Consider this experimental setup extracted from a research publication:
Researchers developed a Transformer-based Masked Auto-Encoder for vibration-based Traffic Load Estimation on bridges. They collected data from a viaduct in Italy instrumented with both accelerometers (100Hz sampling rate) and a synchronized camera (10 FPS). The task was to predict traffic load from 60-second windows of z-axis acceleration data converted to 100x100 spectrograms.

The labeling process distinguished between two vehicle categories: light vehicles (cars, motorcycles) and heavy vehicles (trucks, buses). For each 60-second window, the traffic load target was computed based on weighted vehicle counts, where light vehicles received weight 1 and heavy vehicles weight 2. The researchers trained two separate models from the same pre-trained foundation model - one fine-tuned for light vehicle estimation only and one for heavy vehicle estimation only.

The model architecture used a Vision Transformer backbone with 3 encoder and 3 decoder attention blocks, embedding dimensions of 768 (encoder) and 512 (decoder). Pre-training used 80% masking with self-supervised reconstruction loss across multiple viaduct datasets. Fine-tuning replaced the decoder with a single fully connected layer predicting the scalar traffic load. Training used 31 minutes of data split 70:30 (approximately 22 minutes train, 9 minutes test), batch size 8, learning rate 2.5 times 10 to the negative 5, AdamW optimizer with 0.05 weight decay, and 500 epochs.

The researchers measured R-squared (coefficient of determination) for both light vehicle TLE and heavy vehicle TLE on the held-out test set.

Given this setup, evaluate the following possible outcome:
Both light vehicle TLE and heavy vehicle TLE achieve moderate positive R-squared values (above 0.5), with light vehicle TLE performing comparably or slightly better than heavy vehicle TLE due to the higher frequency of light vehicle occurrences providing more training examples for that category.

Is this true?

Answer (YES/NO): NO